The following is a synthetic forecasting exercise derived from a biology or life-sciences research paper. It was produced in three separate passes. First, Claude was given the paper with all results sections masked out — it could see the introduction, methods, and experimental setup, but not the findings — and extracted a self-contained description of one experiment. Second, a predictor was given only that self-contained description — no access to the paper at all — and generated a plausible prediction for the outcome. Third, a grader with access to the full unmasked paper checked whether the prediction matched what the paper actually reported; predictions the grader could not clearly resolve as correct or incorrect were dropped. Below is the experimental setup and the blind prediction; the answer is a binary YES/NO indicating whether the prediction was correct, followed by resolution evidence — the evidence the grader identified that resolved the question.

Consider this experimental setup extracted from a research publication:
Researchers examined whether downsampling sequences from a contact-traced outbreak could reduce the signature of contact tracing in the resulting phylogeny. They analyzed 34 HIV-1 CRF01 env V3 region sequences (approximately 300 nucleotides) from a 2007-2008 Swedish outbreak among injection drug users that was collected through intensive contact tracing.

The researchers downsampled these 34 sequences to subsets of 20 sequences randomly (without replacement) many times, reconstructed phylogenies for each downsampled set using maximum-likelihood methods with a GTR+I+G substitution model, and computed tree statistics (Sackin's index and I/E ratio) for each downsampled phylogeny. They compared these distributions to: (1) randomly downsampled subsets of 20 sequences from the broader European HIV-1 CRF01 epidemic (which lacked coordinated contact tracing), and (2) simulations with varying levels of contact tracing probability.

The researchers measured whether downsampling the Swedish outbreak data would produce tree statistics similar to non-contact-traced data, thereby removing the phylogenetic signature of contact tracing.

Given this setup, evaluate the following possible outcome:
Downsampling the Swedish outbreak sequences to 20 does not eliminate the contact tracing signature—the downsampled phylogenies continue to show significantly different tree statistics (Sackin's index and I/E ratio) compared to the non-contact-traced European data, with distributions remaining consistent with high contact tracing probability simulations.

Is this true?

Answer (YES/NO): NO